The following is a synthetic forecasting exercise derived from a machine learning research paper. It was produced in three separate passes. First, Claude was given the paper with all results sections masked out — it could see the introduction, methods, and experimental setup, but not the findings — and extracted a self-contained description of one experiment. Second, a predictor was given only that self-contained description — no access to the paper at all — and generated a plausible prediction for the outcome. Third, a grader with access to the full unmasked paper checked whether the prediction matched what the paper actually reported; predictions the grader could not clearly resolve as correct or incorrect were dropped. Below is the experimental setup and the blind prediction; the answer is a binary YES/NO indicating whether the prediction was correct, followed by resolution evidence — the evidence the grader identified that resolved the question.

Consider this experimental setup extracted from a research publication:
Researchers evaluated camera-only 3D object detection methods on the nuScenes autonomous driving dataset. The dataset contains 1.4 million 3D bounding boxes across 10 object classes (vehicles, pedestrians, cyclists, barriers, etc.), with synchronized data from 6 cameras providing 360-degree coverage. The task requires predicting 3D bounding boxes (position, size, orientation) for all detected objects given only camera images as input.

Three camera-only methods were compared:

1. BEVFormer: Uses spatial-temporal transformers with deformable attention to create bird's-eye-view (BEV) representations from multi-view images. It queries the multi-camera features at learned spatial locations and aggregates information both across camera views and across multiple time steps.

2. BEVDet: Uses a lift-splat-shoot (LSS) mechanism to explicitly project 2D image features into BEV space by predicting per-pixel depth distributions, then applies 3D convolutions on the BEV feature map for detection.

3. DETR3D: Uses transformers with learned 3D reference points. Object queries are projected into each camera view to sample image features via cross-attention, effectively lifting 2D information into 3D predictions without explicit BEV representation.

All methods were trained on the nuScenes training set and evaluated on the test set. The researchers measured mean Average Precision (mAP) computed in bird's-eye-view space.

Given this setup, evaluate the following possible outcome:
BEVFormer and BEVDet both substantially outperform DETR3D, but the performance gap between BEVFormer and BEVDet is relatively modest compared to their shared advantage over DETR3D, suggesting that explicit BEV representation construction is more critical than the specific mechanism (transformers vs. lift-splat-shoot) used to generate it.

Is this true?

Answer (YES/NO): NO